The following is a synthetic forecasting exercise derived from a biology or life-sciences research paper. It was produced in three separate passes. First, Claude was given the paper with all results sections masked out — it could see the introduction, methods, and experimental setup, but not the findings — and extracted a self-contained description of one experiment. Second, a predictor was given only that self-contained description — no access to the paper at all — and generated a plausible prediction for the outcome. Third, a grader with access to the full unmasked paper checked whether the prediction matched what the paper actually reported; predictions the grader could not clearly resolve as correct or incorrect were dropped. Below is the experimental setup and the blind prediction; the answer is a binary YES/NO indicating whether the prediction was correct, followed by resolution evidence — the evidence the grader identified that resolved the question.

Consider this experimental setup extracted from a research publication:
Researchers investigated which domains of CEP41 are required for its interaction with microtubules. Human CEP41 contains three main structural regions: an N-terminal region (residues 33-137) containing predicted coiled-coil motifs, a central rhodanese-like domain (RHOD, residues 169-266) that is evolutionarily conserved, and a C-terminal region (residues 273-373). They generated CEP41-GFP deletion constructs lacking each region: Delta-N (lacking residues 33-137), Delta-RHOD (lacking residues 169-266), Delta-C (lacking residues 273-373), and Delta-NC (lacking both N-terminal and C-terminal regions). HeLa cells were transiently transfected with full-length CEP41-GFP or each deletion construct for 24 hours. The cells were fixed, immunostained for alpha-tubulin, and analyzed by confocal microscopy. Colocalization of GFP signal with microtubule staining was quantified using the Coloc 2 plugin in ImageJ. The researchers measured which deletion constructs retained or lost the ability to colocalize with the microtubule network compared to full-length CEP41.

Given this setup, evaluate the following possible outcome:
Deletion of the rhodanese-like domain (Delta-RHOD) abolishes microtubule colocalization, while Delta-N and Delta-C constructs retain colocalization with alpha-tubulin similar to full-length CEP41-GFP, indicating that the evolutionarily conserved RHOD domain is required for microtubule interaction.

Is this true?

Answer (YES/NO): NO